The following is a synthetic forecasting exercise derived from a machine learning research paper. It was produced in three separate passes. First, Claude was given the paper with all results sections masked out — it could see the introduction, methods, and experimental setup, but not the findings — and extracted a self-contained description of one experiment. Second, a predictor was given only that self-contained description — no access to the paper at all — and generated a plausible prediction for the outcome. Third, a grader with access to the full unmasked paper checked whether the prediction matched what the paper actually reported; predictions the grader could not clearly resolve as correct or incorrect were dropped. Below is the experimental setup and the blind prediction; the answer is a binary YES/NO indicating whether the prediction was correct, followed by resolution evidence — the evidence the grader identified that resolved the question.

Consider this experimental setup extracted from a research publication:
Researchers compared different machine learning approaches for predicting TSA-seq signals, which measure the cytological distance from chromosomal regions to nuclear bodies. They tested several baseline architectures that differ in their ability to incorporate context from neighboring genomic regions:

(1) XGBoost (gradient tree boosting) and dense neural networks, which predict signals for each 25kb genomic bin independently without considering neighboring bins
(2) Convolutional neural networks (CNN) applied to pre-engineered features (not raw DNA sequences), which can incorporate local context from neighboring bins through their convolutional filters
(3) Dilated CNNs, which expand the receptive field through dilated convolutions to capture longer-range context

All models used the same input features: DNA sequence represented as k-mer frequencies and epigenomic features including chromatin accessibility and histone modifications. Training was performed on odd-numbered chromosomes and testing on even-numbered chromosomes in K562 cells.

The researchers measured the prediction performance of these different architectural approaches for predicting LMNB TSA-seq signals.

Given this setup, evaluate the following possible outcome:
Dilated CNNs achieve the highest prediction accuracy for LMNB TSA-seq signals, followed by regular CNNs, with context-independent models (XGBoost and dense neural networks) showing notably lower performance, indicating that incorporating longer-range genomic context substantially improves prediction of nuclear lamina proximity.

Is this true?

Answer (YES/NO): NO